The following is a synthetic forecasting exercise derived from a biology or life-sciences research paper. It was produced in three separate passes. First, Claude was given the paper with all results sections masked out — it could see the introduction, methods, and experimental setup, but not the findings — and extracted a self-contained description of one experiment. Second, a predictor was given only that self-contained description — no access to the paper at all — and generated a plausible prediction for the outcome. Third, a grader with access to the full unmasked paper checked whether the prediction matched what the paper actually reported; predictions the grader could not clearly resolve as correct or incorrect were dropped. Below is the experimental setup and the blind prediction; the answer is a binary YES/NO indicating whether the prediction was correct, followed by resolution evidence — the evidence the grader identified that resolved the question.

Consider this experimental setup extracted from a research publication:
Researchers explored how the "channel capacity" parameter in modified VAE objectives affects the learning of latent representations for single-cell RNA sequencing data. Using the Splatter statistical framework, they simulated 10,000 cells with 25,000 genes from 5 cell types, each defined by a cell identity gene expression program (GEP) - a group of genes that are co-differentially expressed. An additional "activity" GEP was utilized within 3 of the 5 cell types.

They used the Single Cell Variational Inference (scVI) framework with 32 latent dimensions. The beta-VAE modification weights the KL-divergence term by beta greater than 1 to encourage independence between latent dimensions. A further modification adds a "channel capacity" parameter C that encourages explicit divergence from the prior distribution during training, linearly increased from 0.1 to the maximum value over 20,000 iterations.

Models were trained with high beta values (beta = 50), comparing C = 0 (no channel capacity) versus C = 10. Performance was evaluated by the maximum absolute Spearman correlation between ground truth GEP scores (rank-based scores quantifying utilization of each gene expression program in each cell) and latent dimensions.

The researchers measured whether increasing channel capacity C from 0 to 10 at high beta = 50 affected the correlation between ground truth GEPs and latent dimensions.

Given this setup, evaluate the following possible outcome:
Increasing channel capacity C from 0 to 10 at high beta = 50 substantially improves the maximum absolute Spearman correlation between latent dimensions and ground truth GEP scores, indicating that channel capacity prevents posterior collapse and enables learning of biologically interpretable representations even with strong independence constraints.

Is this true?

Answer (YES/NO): NO